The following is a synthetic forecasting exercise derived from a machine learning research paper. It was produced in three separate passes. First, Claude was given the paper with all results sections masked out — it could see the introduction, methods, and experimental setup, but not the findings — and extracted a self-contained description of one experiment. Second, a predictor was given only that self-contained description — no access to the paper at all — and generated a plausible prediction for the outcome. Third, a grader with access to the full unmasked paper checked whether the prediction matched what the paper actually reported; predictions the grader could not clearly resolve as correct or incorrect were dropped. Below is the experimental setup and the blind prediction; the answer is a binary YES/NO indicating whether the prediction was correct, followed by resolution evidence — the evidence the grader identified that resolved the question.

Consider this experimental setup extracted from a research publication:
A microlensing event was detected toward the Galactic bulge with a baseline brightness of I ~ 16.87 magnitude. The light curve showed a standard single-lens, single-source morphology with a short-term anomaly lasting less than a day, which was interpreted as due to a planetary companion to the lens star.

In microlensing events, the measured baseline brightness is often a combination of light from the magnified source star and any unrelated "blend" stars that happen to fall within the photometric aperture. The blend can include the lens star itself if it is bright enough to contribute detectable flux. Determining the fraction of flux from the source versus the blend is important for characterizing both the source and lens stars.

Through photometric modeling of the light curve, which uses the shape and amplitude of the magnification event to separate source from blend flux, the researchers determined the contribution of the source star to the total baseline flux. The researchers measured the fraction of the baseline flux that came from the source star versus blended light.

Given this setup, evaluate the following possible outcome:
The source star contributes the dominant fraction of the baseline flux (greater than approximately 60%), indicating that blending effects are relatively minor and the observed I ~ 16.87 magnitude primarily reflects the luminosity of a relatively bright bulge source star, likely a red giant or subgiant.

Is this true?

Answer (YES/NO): NO